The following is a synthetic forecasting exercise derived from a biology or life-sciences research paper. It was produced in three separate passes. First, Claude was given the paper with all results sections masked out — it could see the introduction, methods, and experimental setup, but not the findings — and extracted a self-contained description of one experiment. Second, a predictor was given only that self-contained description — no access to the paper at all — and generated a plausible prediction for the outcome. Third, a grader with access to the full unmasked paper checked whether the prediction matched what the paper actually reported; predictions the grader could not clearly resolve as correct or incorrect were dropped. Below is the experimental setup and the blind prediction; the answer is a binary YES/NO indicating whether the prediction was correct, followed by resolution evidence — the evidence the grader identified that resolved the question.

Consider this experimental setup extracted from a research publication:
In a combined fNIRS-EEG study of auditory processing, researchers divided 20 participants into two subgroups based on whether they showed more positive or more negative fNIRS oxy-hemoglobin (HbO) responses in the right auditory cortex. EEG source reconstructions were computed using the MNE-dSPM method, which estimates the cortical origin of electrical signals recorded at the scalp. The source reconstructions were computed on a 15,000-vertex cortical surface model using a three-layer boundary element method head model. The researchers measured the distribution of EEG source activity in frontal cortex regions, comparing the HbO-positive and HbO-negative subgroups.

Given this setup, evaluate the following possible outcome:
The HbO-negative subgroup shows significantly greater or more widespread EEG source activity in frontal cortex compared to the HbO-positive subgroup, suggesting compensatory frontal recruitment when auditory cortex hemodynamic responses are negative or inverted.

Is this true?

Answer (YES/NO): YES